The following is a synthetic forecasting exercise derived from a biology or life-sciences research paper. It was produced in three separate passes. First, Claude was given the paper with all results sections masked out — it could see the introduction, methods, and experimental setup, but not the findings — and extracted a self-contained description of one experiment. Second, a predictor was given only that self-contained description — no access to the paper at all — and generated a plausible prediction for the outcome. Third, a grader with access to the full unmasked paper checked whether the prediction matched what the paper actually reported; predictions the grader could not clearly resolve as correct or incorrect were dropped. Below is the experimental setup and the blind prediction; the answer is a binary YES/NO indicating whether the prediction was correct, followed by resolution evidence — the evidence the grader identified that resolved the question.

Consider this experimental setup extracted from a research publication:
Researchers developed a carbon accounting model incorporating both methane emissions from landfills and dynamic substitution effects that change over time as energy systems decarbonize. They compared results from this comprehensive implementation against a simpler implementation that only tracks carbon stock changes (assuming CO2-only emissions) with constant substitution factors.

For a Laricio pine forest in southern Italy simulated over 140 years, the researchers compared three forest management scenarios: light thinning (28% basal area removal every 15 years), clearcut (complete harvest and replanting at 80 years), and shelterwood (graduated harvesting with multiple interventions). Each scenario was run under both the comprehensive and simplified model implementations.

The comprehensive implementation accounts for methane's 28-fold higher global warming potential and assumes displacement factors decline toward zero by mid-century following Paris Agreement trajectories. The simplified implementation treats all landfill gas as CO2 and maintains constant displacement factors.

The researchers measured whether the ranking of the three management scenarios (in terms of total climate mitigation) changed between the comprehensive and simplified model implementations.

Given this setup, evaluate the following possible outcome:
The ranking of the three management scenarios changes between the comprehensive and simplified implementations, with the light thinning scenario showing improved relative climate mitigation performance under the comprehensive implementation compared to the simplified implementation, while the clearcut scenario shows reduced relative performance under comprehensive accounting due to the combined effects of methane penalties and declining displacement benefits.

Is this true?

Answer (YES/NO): NO